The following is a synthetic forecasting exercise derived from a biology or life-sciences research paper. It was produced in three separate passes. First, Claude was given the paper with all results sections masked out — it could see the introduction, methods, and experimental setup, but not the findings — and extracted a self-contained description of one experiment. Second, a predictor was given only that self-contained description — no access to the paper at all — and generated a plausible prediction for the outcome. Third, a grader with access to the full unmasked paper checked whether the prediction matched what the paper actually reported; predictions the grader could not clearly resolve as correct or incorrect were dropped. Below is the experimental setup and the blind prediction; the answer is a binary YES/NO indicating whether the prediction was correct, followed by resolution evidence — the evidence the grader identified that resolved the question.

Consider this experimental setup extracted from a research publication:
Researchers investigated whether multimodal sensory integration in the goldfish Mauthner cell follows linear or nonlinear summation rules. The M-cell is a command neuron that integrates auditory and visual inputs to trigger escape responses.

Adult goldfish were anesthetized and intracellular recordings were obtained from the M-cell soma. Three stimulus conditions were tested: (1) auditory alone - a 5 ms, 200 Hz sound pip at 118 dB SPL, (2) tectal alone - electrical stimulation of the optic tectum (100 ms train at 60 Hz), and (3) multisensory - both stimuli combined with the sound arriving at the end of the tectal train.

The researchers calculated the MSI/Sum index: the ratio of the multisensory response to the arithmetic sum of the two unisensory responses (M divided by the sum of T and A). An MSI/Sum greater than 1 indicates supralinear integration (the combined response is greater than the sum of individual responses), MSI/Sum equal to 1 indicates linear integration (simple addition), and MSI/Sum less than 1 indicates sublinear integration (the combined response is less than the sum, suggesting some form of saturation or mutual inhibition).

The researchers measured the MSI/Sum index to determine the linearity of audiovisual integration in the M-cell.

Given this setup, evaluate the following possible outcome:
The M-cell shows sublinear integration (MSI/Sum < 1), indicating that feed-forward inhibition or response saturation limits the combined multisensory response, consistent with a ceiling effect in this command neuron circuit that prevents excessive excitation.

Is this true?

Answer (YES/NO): YES